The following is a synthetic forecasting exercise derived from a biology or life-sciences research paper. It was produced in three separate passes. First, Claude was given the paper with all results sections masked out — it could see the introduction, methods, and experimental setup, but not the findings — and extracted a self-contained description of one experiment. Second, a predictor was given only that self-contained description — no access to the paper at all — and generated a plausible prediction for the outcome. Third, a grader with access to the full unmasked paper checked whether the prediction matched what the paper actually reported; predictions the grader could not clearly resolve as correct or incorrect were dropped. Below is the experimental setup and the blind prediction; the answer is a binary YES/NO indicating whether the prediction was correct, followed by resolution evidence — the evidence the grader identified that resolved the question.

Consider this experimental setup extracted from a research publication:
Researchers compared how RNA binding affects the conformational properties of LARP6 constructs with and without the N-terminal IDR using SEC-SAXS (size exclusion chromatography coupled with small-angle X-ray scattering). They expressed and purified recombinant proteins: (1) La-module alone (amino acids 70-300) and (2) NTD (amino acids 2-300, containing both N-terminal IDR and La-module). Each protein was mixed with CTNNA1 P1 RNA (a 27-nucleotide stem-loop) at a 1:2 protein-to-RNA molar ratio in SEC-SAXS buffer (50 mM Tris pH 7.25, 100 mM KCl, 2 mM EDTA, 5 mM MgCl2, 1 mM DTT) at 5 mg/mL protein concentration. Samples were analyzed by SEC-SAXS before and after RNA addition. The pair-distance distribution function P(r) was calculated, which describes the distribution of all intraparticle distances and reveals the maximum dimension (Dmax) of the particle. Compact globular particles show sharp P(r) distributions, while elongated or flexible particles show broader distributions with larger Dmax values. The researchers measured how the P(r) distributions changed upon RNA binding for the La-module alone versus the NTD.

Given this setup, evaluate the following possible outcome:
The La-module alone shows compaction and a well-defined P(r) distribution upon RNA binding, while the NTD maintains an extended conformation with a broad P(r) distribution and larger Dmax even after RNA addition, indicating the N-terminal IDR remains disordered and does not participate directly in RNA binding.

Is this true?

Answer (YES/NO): NO